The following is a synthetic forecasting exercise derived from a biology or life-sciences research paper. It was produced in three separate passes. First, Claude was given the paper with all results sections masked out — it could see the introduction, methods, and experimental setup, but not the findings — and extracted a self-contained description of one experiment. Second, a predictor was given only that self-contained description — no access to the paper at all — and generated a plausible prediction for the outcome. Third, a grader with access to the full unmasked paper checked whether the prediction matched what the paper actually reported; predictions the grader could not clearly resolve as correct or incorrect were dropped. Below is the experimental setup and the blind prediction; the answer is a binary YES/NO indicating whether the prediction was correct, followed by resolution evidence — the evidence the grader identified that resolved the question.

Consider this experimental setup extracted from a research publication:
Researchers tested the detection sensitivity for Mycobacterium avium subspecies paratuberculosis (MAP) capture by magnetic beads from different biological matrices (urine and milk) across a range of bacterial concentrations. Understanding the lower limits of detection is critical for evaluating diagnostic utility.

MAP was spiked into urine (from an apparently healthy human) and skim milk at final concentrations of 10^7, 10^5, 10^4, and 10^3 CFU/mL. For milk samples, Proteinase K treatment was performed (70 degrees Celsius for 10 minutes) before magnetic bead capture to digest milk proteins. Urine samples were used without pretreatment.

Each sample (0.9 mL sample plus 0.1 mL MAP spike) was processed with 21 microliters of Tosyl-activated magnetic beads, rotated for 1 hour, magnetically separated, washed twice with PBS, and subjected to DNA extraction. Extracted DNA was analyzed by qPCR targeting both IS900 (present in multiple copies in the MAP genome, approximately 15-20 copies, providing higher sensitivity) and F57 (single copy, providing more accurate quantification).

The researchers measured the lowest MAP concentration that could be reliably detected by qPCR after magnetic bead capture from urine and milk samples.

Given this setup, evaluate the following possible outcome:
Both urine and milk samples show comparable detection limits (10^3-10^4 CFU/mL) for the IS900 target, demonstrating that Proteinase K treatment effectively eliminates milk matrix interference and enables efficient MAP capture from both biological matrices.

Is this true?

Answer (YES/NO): NO